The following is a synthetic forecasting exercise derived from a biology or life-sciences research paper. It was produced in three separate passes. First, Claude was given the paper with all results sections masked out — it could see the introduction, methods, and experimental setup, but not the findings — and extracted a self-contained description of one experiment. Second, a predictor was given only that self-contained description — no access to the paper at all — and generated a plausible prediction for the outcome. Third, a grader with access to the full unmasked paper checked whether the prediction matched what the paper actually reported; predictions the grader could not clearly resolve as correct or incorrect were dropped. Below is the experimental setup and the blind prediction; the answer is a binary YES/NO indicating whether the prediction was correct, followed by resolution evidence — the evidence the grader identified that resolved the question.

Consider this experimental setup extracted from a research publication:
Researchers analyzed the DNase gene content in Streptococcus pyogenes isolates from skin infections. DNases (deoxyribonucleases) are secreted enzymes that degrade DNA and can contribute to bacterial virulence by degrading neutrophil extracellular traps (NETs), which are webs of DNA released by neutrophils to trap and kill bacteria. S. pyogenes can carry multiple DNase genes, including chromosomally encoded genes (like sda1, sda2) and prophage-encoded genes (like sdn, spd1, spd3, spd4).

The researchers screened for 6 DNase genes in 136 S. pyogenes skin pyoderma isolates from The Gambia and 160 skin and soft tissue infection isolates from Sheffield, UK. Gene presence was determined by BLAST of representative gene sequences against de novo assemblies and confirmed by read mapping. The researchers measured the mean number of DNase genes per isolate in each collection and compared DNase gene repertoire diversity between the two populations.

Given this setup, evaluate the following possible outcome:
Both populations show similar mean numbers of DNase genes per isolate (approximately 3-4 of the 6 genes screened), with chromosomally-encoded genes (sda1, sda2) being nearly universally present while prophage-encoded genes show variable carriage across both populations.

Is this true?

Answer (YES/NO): NO